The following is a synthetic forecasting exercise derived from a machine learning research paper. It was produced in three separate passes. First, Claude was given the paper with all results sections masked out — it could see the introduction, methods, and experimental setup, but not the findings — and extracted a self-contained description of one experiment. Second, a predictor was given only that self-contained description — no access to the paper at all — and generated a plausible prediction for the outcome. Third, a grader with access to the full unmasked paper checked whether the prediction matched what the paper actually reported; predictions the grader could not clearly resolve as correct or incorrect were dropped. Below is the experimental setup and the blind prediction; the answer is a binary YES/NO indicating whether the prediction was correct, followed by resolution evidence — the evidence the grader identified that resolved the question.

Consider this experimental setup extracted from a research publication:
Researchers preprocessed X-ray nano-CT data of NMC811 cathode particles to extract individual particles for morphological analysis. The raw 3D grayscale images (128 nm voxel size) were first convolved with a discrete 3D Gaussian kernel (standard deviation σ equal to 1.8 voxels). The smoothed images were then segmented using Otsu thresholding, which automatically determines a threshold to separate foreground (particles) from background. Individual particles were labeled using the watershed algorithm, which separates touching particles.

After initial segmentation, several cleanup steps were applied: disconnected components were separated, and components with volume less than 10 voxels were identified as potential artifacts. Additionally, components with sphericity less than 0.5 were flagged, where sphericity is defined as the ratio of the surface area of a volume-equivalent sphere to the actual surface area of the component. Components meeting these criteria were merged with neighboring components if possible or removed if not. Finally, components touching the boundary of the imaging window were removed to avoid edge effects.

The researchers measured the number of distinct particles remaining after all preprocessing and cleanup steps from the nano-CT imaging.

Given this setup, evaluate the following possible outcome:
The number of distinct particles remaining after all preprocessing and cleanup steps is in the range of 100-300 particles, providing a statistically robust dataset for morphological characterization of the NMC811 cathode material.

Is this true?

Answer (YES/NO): NO